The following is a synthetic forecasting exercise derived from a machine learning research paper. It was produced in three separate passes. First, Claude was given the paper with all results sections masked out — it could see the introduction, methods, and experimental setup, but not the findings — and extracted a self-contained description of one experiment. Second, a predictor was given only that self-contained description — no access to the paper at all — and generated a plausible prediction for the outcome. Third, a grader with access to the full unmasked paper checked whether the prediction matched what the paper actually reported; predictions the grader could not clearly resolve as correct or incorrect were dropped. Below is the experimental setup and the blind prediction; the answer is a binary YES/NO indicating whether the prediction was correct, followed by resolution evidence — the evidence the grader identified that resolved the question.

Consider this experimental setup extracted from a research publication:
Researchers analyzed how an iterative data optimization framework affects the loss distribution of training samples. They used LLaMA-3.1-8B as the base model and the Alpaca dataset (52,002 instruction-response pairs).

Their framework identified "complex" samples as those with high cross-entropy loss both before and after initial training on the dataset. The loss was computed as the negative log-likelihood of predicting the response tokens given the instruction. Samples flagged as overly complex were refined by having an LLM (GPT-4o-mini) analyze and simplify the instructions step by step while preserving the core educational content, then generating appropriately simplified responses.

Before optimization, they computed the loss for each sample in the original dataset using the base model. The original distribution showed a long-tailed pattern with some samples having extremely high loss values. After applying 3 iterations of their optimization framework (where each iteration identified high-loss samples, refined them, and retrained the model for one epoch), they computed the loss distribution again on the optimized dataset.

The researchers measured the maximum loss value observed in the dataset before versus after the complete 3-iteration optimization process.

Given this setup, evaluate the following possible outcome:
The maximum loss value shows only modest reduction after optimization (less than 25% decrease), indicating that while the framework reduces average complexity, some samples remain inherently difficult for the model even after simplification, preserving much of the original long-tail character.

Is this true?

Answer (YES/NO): NO